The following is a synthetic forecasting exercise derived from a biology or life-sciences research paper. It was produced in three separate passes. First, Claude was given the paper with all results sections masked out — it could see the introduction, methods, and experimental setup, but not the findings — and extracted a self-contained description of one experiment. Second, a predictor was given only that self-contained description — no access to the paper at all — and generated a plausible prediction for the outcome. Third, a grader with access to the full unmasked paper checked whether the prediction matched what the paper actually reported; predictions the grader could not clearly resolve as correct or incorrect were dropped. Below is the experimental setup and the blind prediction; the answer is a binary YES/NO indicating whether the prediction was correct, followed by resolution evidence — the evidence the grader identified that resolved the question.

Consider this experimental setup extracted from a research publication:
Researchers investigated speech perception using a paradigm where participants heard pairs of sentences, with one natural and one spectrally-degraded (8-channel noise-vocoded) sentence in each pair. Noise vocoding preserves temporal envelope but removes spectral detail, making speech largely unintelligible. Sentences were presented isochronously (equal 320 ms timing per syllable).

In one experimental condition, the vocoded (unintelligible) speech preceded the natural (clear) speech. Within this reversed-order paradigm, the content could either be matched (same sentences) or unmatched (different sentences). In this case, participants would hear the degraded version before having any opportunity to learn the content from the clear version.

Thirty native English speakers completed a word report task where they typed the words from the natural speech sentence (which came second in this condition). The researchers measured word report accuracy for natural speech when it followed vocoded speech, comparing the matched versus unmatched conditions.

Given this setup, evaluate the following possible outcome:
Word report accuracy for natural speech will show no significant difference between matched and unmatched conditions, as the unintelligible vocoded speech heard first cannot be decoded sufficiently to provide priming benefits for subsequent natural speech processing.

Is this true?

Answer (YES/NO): YES